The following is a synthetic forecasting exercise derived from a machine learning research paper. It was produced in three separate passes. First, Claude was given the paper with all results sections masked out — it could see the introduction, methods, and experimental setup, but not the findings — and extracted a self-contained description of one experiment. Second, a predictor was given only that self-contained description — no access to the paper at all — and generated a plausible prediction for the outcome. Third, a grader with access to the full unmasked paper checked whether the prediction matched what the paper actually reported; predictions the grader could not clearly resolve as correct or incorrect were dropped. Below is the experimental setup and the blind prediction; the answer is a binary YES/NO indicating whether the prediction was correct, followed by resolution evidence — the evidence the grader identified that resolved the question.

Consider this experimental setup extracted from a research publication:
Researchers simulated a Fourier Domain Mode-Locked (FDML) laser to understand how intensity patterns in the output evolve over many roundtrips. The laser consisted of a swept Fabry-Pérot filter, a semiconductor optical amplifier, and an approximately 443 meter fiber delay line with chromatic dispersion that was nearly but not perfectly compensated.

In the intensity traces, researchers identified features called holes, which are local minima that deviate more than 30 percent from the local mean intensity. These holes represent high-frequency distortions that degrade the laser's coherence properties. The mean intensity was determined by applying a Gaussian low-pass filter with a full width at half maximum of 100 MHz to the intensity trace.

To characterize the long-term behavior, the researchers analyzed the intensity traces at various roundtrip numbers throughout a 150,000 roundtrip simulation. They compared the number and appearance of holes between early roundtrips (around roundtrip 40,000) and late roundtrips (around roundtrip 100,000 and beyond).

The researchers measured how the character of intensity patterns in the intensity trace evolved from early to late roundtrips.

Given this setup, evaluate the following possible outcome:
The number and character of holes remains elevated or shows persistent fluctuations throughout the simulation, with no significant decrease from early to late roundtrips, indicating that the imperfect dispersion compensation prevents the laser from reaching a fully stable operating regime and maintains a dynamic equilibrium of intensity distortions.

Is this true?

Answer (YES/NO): NO